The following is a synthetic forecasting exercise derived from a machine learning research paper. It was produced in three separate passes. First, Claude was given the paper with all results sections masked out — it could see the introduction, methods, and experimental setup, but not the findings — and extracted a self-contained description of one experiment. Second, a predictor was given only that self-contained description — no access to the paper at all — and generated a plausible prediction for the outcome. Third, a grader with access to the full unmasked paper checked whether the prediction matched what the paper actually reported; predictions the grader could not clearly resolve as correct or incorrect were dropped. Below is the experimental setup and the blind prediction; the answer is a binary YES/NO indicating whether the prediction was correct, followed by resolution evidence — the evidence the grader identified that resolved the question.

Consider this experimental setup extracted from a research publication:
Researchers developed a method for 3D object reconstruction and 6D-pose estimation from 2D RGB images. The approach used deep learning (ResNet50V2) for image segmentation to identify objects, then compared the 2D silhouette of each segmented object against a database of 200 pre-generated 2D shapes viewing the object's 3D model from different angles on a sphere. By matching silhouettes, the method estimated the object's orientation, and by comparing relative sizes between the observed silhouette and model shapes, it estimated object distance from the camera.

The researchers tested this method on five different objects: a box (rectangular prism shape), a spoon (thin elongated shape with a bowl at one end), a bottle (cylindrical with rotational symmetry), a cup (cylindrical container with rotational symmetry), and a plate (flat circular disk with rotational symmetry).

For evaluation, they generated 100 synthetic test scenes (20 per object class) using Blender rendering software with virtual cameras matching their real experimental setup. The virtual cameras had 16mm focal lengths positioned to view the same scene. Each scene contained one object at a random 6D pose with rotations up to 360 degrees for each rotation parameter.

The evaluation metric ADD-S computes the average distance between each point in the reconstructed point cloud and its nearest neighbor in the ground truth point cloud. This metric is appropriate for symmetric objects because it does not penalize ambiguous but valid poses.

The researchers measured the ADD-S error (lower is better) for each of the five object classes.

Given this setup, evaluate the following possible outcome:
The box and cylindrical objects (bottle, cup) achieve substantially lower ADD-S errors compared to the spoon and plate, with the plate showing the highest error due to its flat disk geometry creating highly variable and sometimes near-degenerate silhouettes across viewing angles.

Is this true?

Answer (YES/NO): NO